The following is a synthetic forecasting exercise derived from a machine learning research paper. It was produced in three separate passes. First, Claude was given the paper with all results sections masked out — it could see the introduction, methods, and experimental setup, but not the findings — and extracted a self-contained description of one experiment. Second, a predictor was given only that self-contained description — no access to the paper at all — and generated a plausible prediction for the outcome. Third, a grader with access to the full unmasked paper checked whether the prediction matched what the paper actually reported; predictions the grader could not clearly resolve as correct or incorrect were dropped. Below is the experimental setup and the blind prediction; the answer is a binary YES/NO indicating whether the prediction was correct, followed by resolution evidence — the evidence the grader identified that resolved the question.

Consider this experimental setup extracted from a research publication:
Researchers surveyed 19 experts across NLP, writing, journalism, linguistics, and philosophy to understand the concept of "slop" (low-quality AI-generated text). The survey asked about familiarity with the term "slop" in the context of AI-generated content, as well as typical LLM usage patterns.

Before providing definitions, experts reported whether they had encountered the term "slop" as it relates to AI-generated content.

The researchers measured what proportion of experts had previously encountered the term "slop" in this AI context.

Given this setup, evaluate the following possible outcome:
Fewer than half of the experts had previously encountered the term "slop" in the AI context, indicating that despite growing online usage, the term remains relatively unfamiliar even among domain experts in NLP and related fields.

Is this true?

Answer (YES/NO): NO